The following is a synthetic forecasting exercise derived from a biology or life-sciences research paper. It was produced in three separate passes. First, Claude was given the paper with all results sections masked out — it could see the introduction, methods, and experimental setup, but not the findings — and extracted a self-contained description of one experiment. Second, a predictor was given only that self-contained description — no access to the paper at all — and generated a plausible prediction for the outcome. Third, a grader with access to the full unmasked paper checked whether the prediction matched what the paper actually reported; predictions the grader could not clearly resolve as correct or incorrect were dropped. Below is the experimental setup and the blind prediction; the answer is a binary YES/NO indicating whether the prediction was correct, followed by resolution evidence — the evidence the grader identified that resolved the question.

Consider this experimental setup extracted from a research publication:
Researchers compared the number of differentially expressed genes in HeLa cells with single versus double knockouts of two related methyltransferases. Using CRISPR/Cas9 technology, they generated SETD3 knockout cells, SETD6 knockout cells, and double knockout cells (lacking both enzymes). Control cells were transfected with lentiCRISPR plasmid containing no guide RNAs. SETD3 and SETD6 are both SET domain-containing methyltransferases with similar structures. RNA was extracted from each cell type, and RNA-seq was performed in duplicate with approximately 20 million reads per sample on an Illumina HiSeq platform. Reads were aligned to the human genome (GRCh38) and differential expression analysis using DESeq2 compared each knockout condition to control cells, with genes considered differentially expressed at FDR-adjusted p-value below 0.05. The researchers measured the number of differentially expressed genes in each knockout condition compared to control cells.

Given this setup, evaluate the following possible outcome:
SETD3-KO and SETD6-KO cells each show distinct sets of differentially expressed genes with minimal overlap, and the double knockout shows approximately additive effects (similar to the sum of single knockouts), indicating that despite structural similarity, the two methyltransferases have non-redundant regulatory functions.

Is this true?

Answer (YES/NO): NO